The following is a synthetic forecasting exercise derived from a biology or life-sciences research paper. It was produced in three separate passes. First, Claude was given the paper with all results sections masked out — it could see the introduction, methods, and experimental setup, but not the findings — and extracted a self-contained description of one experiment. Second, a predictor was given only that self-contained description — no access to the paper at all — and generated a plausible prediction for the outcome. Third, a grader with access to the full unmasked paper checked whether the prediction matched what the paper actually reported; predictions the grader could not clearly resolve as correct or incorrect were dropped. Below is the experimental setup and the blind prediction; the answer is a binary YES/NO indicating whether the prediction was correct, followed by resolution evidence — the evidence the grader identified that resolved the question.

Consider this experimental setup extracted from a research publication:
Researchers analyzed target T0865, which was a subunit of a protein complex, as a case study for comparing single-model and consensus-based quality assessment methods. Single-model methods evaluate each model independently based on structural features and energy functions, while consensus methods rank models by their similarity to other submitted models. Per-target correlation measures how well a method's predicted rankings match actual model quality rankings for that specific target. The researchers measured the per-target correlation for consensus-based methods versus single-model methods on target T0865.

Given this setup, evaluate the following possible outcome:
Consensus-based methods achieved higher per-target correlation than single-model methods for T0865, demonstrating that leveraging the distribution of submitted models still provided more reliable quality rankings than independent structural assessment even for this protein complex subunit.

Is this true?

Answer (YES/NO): YES